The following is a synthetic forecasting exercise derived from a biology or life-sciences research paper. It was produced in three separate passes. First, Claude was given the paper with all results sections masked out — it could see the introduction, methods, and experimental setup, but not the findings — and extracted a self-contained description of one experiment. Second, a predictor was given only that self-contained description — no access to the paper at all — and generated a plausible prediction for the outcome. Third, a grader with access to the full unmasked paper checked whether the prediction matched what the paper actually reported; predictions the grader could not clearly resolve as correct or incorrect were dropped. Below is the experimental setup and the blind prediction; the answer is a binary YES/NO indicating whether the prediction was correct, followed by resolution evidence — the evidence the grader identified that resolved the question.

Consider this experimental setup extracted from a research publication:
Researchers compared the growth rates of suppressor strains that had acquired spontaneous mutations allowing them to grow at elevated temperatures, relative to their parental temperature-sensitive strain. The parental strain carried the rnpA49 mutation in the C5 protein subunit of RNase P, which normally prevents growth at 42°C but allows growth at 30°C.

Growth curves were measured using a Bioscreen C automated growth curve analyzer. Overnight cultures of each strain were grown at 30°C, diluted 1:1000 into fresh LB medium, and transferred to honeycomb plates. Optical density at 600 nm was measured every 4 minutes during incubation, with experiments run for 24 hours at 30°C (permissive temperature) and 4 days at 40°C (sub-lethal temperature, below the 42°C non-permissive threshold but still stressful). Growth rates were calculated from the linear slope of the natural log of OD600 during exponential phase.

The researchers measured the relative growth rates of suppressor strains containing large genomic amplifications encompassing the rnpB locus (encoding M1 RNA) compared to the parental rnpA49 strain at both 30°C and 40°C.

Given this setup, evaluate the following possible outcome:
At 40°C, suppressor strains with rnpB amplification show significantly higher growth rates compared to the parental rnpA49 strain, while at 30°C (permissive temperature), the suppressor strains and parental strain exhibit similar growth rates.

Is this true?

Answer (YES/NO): NO